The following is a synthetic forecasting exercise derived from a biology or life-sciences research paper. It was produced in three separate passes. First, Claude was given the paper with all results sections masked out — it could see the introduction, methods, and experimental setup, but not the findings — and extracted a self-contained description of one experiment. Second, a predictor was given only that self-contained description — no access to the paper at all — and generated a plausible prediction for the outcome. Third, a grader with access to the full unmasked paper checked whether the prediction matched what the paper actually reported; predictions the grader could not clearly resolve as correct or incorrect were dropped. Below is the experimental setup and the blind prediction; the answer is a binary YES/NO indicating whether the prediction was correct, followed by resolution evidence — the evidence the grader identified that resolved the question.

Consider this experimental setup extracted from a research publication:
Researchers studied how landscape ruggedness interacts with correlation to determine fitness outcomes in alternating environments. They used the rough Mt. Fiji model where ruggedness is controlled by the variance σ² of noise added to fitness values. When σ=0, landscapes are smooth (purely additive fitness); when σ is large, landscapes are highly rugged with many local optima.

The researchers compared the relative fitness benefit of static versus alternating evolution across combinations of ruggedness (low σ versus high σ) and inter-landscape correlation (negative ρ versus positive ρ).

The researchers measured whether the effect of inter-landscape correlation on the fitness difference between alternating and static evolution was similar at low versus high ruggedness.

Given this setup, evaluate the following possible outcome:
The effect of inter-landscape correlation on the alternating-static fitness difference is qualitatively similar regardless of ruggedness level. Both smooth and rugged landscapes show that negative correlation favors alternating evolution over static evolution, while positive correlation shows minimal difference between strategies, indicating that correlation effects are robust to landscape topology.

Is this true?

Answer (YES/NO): NO